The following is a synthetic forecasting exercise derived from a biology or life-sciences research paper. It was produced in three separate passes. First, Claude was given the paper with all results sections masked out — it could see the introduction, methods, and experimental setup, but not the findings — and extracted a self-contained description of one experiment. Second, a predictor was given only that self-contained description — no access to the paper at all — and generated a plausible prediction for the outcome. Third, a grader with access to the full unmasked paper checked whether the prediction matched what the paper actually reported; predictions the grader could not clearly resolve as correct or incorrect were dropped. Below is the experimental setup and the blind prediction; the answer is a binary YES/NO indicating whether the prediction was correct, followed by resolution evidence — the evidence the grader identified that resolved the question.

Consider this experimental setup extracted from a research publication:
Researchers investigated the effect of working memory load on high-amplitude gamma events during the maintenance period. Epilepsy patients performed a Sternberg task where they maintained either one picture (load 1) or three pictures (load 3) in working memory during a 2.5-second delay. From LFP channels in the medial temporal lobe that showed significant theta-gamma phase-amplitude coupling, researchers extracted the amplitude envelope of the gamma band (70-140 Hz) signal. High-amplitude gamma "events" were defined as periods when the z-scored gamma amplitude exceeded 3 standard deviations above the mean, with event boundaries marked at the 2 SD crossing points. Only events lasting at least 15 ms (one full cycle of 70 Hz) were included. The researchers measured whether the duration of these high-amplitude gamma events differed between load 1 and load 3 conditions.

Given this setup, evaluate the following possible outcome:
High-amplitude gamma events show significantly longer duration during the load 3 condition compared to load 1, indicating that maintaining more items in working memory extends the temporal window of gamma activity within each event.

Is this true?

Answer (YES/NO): NO